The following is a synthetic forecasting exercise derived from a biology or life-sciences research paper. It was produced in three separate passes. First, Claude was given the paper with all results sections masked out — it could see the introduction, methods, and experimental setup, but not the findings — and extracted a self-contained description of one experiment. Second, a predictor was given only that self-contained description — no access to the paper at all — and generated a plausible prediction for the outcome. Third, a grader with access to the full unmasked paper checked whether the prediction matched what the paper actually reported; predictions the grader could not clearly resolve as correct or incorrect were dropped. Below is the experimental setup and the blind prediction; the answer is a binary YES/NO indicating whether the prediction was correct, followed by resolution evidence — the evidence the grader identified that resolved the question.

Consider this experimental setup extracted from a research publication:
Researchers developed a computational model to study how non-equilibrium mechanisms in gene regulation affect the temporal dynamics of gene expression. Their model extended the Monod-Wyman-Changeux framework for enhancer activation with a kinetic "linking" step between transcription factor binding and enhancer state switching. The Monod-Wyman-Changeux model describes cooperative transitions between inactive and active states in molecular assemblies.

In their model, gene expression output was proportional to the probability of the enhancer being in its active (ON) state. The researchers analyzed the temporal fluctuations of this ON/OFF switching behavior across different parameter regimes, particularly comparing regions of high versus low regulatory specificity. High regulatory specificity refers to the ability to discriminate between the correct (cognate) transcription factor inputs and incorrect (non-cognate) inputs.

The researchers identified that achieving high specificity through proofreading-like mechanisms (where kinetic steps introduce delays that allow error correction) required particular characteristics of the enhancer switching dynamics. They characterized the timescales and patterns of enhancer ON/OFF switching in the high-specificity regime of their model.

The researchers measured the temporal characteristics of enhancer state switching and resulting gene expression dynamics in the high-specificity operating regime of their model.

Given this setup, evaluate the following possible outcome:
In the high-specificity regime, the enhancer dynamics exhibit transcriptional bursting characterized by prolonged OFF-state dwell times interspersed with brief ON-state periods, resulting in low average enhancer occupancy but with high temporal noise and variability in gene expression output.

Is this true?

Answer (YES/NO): NO